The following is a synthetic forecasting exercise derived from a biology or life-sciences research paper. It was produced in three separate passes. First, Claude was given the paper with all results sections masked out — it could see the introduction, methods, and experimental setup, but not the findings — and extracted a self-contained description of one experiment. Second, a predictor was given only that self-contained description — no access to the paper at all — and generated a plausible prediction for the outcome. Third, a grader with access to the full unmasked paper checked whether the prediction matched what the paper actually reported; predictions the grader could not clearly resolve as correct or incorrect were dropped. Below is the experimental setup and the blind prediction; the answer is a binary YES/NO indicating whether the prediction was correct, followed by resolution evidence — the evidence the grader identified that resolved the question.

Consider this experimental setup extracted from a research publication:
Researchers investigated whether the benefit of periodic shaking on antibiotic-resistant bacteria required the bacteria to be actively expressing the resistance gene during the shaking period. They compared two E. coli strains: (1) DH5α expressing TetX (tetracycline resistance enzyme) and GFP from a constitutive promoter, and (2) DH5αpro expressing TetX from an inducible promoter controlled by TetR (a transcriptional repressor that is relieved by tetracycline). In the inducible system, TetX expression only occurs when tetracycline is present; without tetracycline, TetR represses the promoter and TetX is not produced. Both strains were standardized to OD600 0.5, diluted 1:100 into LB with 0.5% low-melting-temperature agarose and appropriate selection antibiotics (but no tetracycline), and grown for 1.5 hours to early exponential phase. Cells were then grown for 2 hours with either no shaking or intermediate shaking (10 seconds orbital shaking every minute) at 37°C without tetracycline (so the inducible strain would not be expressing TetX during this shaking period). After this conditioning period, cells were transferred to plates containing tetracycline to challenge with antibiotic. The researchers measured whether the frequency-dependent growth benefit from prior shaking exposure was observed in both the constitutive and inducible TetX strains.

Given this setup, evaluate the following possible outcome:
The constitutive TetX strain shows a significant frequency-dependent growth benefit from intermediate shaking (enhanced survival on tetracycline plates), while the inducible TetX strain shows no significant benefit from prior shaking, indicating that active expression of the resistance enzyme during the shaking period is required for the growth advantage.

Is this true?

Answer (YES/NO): NO